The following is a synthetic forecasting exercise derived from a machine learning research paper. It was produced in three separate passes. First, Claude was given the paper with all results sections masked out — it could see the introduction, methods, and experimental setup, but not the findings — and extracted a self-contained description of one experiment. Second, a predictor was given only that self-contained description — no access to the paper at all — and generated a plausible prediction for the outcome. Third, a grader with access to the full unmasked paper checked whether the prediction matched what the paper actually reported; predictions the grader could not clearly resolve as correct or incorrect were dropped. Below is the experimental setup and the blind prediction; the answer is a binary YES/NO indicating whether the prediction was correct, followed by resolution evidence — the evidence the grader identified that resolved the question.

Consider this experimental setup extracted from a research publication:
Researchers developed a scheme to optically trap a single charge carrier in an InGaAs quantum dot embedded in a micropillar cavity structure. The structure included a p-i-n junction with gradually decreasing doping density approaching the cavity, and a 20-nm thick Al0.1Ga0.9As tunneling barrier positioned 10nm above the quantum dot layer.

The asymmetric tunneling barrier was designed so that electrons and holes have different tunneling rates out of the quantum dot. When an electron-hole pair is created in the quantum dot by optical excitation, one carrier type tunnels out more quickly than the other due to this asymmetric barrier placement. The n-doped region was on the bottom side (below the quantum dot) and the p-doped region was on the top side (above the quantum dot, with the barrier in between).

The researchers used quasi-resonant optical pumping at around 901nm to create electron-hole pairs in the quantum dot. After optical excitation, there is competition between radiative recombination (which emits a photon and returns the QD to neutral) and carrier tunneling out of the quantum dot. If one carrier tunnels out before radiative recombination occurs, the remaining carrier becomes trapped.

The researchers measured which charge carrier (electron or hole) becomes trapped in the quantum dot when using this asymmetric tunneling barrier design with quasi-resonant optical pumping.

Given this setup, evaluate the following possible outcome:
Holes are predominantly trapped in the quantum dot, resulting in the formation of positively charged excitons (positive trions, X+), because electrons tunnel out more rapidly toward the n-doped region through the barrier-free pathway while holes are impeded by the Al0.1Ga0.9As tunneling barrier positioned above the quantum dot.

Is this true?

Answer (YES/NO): YES